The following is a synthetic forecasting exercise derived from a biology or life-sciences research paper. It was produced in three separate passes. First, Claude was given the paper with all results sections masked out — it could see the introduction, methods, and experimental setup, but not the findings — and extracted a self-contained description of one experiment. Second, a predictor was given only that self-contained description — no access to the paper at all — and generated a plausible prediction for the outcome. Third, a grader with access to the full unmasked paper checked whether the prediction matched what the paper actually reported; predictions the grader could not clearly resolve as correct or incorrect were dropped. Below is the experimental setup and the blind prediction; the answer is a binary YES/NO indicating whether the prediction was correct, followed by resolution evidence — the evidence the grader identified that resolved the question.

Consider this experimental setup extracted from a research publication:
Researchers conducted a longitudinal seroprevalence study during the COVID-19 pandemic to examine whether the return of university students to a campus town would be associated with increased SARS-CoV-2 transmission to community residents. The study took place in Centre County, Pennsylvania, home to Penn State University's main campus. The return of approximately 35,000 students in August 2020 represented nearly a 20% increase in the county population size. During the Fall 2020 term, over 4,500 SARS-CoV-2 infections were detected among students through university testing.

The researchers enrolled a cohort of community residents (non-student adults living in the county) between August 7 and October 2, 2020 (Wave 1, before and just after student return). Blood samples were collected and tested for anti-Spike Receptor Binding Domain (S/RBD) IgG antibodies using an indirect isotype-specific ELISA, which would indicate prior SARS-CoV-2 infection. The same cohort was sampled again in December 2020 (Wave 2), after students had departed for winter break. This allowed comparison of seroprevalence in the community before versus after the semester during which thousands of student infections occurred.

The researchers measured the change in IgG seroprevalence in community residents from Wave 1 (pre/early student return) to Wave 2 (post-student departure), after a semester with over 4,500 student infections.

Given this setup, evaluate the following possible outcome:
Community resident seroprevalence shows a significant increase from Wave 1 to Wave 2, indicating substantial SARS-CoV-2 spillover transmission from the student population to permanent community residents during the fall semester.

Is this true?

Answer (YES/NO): NO